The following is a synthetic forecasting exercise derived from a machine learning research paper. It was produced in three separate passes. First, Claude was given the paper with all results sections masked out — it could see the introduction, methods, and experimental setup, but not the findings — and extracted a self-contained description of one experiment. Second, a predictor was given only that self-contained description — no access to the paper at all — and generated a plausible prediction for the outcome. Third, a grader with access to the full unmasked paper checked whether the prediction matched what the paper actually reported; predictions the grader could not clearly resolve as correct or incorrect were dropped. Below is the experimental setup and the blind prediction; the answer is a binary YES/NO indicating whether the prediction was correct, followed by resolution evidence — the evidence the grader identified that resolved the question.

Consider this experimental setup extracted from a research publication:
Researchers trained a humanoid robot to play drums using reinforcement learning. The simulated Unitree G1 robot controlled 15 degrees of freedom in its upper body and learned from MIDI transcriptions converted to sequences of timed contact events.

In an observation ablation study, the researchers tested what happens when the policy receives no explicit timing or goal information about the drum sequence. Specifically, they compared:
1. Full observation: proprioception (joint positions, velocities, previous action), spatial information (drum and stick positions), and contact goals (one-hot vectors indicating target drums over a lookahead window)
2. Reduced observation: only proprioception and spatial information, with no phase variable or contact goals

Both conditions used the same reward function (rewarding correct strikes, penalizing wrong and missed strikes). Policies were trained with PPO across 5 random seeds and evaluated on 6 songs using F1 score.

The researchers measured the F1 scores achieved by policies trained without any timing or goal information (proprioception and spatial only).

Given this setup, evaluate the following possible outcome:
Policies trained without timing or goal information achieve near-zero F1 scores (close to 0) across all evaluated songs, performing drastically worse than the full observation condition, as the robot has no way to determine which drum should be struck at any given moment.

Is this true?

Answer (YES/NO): YES